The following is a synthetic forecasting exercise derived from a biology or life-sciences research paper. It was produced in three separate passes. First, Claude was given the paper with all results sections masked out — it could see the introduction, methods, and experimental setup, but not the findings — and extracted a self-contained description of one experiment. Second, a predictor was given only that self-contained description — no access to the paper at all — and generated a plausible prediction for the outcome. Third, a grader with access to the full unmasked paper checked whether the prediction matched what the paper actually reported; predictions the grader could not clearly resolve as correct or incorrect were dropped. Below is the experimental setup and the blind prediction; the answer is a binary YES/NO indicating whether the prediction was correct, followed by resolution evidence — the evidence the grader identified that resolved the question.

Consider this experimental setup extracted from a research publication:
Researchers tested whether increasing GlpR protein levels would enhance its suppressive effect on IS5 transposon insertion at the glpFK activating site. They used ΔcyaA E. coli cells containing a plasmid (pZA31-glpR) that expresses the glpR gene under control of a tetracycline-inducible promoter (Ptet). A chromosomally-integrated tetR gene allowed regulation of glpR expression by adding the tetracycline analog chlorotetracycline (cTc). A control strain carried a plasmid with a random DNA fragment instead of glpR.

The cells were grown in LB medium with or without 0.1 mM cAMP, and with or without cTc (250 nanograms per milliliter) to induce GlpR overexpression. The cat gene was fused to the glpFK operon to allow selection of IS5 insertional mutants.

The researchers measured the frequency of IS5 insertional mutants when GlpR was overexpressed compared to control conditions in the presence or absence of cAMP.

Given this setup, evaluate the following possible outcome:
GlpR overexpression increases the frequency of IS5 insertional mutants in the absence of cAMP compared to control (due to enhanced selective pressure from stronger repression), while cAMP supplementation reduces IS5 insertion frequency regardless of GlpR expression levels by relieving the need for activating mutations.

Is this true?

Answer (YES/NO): NO